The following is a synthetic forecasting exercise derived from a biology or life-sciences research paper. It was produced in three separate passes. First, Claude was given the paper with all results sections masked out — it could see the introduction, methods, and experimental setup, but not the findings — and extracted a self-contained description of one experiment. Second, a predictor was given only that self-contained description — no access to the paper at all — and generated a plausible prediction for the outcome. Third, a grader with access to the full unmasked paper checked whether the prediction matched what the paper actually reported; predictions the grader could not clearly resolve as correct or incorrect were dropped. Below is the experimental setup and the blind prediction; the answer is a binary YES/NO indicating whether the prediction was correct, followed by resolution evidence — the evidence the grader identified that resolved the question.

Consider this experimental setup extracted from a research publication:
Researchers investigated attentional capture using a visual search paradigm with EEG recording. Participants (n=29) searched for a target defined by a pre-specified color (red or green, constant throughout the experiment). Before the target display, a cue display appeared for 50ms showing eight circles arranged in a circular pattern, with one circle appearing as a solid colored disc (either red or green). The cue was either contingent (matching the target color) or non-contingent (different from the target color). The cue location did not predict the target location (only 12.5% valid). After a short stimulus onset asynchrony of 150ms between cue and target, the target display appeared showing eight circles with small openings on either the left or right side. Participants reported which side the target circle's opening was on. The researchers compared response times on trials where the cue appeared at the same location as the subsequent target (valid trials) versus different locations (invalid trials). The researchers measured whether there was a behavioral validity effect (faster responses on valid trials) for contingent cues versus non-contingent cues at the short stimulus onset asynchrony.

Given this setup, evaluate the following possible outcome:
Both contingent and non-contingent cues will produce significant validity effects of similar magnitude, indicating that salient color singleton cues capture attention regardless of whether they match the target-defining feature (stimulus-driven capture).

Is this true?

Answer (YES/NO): NO